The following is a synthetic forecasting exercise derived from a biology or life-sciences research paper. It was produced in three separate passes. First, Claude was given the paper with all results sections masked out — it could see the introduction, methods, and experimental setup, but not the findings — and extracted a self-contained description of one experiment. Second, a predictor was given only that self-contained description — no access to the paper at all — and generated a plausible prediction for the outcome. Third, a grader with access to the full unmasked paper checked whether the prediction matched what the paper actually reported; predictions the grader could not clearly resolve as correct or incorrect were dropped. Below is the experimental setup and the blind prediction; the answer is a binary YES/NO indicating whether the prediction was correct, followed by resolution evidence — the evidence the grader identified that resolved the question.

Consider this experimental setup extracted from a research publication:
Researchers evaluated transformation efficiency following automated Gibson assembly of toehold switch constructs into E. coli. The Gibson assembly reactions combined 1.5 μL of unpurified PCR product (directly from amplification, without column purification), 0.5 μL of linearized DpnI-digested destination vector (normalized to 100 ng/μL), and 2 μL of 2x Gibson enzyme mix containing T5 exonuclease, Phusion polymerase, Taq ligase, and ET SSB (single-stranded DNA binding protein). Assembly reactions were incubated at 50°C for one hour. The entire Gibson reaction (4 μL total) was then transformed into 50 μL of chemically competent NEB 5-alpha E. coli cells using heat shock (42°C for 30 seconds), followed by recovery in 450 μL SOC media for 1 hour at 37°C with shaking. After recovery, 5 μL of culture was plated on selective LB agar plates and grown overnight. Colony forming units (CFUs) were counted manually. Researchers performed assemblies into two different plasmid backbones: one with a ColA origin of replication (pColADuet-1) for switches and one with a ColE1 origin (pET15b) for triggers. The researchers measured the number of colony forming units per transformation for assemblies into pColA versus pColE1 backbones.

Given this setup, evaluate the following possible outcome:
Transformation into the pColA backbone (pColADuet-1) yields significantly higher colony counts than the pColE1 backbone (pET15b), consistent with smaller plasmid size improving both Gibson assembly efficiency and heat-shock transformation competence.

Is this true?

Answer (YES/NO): NO